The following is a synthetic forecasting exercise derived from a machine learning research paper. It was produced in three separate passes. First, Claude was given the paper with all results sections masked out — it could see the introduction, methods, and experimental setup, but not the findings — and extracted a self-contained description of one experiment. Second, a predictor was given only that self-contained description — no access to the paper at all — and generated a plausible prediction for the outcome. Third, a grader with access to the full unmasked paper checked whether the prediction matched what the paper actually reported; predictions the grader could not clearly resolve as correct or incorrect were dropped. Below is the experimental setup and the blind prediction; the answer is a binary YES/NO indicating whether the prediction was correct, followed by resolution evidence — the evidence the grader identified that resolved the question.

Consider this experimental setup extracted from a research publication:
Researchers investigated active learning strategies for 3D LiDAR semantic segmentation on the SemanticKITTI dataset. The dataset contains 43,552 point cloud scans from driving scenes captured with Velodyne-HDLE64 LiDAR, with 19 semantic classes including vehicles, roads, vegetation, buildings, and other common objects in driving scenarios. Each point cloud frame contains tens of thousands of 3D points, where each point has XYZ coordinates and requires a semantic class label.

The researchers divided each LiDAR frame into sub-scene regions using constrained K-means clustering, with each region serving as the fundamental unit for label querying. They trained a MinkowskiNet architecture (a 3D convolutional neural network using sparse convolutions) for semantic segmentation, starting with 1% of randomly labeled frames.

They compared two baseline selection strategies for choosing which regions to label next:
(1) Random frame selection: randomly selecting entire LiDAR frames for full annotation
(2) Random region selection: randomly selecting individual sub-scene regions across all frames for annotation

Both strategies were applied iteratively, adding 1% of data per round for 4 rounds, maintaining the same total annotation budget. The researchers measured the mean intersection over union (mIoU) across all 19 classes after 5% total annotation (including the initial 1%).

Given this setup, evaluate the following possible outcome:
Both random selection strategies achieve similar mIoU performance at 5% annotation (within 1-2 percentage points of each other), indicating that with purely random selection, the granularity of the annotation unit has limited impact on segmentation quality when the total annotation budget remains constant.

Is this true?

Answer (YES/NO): YES